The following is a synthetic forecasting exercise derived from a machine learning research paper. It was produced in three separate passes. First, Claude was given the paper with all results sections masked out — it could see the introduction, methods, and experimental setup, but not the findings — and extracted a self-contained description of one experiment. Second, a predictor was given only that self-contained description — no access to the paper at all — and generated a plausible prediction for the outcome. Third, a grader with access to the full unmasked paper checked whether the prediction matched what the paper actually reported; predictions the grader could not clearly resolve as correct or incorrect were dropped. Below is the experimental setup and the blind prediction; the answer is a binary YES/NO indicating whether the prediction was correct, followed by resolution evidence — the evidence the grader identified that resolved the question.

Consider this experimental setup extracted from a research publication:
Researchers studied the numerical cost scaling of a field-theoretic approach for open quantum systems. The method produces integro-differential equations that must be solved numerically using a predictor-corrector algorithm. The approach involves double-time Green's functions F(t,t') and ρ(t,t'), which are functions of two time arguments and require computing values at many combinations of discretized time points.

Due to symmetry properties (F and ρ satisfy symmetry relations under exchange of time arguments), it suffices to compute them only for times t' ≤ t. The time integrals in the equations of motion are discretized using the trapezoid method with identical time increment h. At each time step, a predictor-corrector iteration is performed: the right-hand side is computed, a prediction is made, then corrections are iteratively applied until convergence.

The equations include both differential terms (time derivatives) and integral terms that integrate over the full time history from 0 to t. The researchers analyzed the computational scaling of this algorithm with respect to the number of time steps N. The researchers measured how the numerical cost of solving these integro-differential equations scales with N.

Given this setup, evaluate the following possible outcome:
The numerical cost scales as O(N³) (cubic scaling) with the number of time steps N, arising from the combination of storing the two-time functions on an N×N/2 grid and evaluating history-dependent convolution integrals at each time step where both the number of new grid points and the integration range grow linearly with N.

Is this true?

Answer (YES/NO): NO